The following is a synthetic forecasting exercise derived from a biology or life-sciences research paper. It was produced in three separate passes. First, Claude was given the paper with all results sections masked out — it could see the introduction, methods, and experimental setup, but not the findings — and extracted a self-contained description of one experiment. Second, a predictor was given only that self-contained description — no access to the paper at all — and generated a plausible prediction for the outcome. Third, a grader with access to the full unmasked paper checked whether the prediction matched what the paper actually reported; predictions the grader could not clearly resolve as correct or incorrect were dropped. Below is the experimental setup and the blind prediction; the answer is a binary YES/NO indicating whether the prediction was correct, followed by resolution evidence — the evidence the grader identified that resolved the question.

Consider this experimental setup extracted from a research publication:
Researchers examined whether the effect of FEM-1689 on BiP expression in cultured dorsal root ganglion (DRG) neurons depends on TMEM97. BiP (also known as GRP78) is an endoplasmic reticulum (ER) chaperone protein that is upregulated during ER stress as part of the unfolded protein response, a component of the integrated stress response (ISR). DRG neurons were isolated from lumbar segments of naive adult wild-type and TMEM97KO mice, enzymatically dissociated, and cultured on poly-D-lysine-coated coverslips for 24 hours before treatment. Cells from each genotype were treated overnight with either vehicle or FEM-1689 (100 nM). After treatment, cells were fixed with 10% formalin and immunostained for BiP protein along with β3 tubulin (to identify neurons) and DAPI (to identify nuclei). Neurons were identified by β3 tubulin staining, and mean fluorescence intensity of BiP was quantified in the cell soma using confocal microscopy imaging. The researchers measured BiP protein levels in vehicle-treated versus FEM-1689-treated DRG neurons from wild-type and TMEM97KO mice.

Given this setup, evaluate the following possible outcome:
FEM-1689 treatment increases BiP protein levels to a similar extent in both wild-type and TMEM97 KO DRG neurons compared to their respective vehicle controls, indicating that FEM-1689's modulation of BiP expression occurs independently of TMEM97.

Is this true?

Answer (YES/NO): NO